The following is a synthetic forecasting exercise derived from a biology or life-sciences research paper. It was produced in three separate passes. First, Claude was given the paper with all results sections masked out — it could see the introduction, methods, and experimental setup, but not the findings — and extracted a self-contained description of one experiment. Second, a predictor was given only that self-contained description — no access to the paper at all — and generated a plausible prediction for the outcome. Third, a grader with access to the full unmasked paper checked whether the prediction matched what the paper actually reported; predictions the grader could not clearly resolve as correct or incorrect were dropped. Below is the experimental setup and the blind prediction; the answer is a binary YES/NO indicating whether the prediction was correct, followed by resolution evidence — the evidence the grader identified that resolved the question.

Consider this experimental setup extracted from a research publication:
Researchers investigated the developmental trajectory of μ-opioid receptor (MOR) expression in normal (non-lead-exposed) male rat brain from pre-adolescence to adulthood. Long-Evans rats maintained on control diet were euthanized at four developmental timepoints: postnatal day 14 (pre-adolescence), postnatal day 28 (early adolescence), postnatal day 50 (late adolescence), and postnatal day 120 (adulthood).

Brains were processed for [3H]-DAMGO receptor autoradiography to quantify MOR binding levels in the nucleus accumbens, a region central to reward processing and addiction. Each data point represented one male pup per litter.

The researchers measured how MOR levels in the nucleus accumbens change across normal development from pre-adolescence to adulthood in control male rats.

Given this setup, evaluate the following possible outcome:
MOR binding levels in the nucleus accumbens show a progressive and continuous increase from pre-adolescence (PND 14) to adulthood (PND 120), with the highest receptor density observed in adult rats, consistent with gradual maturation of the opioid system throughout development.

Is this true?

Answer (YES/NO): NO